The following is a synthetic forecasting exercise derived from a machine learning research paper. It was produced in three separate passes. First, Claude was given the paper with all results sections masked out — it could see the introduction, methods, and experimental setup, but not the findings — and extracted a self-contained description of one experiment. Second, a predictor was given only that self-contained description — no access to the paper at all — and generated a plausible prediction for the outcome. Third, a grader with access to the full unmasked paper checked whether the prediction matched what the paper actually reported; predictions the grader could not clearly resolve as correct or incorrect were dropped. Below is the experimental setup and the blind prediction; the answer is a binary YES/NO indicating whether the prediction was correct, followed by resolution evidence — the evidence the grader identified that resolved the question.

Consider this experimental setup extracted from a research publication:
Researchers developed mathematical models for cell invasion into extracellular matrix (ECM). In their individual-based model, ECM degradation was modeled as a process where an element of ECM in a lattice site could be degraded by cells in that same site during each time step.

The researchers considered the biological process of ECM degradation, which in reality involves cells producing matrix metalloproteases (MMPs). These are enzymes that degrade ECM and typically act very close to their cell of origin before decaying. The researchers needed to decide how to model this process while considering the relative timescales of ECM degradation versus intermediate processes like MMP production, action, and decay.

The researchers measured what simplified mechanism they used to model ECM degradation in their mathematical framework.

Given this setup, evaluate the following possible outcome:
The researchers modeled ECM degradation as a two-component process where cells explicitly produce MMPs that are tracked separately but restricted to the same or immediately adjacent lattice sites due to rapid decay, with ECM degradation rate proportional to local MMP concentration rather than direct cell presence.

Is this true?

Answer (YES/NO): NO